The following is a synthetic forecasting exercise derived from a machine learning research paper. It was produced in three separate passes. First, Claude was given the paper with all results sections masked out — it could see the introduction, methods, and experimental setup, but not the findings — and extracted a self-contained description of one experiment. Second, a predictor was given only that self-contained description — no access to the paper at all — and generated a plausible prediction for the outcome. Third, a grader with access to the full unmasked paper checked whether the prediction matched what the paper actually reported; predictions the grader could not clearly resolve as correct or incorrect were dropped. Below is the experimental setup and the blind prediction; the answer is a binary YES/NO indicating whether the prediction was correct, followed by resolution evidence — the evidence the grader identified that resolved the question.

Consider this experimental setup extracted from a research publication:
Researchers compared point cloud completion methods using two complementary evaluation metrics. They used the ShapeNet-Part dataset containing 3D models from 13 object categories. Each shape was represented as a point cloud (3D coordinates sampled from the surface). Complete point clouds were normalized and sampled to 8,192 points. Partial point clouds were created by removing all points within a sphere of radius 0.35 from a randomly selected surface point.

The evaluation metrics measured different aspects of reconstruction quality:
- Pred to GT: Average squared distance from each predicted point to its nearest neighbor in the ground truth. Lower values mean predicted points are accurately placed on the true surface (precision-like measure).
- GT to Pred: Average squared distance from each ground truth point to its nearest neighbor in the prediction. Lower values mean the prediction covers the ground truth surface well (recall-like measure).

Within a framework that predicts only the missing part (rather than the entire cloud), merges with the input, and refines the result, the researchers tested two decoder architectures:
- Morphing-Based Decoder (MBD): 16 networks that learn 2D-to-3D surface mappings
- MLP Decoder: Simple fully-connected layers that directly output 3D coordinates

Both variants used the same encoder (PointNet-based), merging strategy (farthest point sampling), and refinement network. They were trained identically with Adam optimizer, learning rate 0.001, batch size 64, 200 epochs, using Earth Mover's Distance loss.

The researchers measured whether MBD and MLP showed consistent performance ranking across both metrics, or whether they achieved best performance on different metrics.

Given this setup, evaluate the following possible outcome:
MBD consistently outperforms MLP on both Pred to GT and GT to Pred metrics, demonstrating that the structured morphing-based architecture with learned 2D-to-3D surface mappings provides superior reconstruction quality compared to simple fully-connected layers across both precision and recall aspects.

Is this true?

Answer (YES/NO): NO